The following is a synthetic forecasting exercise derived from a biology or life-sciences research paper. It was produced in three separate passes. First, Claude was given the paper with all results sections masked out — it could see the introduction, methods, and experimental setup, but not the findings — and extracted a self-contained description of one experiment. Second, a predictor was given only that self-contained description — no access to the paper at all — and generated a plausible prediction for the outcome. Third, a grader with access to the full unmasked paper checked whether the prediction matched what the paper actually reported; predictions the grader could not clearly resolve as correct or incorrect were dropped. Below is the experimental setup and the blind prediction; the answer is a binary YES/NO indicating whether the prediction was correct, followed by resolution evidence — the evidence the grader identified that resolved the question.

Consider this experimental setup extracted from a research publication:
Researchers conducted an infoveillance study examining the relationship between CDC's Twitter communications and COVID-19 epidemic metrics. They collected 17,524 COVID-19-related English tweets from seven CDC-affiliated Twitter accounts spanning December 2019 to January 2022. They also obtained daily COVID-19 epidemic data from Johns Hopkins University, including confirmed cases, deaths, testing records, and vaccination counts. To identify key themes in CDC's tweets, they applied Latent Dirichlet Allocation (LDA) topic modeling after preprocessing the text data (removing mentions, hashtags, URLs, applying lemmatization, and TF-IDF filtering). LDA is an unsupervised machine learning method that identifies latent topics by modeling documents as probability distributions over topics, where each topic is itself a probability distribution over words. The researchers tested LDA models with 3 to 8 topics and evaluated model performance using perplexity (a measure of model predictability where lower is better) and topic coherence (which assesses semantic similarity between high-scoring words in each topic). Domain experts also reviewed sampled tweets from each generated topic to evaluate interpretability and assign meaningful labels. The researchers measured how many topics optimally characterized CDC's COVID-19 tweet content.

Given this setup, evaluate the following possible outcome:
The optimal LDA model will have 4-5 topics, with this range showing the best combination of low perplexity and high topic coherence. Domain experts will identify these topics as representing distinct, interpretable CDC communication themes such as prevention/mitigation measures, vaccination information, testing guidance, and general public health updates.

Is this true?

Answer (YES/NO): NO